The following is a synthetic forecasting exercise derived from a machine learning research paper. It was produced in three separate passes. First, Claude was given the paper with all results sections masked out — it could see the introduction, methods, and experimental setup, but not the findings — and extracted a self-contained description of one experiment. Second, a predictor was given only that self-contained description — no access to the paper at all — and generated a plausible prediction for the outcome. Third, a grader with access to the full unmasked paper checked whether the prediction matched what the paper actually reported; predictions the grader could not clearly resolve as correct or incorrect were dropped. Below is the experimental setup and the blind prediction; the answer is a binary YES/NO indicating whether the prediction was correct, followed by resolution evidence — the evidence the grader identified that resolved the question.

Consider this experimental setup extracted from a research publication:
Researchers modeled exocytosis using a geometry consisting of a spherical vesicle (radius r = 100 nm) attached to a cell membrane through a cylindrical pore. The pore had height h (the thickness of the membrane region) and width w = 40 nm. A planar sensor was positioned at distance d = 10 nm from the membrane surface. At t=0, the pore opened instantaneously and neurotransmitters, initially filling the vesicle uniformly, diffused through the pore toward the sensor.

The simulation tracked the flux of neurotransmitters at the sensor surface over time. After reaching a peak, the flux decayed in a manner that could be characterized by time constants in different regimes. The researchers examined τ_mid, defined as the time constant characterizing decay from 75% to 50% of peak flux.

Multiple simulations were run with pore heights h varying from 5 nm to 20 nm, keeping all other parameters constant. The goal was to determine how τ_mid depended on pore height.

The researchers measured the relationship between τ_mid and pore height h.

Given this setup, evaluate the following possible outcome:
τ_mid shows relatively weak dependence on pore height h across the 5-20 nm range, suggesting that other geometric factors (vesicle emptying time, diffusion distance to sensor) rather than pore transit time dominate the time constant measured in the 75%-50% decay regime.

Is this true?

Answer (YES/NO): NO